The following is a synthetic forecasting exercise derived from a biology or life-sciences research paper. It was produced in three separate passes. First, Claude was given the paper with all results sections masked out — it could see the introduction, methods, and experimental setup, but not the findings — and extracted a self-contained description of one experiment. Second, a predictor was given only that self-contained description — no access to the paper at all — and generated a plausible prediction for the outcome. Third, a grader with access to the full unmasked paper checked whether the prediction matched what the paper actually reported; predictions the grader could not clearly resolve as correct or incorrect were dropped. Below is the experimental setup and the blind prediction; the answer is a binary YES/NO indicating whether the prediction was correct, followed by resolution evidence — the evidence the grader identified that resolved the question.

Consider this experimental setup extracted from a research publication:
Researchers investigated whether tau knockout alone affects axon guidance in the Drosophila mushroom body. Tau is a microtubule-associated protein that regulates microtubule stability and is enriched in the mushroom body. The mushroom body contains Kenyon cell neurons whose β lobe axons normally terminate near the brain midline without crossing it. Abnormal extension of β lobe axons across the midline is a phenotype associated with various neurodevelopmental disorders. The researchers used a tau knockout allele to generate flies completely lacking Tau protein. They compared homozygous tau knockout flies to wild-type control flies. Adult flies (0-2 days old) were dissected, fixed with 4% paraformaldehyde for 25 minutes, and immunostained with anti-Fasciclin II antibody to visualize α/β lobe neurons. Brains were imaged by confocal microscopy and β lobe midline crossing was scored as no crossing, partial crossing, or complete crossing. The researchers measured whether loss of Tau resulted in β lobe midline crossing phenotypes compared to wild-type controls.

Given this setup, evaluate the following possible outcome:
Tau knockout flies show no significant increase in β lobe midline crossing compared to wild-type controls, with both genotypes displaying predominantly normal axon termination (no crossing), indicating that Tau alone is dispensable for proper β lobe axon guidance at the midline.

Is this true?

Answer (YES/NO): NO